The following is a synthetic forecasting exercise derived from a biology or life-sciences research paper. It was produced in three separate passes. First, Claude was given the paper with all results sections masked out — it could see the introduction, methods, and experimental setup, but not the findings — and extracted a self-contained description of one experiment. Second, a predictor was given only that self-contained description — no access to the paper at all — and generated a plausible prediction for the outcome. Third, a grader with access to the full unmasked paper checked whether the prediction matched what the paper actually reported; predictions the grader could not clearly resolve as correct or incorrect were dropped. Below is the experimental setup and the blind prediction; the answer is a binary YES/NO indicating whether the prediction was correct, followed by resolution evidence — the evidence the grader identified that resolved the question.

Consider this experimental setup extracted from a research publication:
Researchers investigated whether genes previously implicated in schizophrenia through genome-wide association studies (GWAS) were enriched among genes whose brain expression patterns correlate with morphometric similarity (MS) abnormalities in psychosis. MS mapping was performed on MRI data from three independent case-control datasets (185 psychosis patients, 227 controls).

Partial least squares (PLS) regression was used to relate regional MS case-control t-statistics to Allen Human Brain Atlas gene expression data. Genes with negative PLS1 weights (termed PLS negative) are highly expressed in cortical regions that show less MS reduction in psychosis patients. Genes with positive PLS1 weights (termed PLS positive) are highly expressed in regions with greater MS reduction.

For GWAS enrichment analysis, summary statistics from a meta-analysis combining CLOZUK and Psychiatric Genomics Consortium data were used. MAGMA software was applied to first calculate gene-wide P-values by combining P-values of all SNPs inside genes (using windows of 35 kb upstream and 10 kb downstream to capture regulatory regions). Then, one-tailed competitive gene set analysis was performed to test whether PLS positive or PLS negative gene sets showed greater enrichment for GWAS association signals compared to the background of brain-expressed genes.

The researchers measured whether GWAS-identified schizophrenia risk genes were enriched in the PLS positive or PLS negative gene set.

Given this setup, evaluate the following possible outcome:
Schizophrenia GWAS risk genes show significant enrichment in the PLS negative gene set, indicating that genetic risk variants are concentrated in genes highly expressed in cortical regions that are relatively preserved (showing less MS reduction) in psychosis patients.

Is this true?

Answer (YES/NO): NO